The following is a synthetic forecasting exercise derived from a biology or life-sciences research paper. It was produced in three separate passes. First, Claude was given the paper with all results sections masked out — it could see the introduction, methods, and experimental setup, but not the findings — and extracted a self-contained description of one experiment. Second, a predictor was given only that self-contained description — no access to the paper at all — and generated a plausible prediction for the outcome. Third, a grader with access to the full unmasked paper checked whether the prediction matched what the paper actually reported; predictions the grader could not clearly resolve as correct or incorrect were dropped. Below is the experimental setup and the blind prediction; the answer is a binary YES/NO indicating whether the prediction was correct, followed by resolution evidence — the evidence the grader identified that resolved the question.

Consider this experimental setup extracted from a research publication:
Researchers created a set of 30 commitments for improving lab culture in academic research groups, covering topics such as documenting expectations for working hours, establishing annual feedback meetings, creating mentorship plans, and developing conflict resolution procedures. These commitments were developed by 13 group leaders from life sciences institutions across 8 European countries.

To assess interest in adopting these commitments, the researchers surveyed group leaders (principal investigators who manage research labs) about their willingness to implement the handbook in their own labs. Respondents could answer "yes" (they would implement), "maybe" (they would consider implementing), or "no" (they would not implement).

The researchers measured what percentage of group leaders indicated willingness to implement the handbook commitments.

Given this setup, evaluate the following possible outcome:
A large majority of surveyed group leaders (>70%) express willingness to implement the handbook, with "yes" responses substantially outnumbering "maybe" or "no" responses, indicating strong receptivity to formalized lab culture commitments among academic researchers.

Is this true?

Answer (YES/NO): NO